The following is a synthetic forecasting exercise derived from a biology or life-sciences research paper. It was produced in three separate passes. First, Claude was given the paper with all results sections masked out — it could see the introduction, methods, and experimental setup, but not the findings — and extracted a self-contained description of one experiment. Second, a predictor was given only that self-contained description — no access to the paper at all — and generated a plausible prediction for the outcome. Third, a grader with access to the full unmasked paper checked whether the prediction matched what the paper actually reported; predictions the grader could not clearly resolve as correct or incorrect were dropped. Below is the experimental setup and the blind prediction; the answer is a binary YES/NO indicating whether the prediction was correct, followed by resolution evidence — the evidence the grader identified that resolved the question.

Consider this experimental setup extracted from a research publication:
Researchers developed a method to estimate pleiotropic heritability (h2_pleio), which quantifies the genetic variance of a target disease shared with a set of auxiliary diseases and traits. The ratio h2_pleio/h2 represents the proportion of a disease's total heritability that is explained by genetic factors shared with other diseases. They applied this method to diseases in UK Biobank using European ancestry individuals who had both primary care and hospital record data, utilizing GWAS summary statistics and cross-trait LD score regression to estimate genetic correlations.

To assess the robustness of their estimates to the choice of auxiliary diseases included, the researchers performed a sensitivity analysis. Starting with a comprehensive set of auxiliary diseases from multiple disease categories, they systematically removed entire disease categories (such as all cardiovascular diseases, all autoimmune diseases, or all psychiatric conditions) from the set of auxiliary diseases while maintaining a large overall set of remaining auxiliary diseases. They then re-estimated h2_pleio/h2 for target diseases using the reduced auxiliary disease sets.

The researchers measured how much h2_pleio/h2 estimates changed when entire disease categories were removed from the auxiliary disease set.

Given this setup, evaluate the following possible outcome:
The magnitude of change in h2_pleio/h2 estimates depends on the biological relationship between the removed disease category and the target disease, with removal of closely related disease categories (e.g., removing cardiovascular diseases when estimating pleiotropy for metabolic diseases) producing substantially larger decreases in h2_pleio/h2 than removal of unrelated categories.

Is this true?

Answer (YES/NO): YES